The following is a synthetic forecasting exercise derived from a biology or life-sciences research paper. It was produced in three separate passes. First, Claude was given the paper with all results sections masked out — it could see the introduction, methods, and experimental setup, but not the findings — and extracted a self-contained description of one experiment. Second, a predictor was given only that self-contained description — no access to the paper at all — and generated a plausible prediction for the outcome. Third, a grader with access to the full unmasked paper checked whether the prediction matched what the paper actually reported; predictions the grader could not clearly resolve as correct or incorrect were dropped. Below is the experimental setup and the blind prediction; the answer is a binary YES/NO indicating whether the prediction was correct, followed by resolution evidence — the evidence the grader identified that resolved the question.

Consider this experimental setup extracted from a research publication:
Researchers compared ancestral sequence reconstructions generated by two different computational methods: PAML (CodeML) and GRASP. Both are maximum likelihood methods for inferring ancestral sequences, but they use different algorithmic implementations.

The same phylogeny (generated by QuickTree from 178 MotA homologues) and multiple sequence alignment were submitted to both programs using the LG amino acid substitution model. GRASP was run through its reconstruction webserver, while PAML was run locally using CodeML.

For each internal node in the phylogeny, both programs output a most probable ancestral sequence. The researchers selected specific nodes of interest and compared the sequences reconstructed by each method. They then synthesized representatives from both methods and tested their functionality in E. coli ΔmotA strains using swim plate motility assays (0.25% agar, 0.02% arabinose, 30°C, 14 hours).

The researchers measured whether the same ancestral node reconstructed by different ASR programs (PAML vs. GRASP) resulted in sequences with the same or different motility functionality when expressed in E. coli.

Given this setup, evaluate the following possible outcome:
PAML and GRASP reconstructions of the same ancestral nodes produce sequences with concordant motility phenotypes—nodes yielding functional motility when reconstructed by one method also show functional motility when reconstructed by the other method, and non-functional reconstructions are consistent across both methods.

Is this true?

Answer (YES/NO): NO